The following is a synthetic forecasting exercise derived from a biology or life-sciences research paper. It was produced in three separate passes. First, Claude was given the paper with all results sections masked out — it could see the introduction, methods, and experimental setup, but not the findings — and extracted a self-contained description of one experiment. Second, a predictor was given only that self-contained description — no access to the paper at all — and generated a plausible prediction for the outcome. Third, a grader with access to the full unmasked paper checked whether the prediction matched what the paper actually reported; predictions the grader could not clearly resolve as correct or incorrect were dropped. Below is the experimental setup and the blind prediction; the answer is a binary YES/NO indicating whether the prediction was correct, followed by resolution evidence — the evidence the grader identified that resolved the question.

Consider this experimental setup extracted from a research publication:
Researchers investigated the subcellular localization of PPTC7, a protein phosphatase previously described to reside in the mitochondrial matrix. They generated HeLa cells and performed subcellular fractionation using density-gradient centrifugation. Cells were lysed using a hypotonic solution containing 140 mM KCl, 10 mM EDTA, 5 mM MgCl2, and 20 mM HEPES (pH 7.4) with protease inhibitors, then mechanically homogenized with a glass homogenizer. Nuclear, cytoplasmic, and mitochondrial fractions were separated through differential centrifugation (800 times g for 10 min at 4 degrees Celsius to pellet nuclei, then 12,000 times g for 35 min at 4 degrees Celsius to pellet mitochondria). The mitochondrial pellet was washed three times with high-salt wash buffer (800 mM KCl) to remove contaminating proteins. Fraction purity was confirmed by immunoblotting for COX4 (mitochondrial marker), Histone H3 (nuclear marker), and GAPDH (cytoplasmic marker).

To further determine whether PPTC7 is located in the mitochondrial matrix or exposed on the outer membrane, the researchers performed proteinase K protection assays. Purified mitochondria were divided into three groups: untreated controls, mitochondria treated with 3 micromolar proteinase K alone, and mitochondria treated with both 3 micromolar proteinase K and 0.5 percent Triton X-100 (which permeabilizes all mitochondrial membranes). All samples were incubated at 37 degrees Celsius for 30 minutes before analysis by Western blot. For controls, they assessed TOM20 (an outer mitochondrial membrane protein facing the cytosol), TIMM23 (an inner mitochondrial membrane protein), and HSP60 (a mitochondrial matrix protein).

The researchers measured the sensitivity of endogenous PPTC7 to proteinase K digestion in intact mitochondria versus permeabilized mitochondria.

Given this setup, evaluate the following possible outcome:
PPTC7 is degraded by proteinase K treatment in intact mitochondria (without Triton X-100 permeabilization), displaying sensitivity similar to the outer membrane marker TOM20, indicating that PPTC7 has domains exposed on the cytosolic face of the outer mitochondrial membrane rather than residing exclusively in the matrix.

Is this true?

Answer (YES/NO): NO